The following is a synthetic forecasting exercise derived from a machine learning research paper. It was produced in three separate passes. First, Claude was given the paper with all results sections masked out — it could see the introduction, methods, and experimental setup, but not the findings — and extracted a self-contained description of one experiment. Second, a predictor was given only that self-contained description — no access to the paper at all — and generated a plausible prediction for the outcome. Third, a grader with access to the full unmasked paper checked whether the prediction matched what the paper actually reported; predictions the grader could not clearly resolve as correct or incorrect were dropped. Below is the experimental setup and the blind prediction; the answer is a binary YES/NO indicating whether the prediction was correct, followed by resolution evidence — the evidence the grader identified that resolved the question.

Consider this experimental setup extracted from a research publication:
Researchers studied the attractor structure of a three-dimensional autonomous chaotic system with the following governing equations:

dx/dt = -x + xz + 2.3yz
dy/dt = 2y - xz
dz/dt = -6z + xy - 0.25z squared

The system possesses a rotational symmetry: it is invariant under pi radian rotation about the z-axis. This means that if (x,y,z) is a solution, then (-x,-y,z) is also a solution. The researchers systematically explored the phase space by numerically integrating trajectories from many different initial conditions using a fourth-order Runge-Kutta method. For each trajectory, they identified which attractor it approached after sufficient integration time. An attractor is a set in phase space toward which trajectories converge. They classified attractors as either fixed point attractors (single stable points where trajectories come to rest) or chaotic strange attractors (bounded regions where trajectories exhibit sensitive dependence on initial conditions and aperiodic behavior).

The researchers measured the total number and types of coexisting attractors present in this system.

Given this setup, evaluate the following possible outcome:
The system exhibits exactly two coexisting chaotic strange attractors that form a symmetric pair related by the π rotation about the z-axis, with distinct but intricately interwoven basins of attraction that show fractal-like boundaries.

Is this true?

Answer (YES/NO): NO